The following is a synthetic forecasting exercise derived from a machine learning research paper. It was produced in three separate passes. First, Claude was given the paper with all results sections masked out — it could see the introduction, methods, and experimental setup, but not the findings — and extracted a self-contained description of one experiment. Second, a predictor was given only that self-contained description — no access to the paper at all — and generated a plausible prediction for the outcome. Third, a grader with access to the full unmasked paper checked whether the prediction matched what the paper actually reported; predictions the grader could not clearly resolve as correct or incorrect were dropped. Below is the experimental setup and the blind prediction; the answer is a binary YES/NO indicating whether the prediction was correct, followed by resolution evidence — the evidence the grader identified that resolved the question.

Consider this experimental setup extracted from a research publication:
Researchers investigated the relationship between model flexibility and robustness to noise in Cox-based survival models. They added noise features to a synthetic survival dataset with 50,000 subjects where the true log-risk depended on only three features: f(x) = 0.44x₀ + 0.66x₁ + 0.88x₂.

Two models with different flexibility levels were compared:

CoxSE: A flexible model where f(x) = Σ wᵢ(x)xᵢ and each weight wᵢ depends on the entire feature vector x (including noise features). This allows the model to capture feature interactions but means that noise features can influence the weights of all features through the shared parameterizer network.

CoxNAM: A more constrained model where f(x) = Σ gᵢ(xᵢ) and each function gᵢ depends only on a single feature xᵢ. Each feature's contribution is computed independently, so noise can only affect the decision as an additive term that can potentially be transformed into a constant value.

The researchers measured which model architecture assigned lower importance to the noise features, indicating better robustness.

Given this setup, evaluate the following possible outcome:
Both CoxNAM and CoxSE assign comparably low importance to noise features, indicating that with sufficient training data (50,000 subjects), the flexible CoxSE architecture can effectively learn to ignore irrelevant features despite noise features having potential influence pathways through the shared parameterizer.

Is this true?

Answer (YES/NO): YES